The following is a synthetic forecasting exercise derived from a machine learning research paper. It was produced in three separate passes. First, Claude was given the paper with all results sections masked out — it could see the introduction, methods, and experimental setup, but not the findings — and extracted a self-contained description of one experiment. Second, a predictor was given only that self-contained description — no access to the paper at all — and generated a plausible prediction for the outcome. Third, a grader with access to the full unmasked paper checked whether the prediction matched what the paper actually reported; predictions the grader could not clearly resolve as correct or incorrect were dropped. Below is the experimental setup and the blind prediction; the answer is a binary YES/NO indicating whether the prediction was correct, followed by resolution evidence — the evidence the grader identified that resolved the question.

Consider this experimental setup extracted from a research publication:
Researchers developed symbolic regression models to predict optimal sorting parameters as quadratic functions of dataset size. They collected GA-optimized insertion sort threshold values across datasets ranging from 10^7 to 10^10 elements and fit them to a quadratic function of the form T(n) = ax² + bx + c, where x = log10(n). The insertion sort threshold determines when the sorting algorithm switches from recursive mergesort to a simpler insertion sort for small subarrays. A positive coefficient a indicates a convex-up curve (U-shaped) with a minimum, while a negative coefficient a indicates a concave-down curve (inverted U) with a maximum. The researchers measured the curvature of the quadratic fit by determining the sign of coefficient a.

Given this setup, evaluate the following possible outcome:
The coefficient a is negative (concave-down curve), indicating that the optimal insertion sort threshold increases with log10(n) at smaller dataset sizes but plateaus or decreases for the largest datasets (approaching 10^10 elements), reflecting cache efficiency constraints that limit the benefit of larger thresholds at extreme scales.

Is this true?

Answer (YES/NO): NO